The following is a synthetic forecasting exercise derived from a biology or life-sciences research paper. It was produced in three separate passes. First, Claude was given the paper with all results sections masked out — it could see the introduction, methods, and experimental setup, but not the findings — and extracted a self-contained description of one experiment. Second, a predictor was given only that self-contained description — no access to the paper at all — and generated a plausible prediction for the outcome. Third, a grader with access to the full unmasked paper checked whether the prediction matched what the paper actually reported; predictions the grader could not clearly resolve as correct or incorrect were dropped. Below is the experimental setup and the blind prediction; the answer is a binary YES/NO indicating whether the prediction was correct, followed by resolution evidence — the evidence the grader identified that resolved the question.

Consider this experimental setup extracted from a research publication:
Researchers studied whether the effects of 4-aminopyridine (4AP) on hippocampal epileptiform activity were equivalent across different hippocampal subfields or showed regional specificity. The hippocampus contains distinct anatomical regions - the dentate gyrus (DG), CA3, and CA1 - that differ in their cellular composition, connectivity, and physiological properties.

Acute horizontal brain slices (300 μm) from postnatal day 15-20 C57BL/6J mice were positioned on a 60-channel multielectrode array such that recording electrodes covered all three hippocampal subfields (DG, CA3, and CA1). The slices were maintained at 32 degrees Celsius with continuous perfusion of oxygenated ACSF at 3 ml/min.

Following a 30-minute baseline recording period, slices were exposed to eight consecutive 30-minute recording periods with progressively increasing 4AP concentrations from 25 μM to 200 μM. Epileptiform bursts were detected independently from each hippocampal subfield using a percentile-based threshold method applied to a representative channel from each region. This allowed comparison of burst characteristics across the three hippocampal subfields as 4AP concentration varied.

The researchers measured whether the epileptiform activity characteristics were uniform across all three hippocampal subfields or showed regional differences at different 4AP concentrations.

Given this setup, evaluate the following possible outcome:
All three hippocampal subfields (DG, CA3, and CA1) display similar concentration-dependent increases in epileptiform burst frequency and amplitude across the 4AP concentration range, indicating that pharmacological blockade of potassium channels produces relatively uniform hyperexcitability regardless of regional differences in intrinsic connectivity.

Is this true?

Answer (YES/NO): NO